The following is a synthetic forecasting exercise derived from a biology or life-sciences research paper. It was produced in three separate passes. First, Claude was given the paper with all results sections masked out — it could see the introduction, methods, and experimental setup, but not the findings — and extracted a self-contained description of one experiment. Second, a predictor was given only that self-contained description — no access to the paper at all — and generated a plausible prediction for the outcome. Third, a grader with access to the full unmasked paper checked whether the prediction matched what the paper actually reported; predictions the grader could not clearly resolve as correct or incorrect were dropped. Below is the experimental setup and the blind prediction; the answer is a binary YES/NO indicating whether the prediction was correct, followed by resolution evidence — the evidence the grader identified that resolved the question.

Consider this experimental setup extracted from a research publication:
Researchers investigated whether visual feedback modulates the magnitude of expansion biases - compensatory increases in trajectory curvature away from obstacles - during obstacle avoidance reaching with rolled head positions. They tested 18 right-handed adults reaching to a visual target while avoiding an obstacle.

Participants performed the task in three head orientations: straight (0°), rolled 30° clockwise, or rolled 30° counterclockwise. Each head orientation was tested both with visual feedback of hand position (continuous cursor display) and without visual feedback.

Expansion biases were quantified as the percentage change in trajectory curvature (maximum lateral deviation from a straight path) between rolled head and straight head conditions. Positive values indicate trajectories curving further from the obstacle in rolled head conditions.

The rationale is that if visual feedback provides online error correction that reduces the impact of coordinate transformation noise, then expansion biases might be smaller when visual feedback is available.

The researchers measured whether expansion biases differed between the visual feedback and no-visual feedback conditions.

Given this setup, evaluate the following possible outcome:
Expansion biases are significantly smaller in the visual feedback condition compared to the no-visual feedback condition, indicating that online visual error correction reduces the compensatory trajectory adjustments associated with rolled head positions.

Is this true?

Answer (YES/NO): NO